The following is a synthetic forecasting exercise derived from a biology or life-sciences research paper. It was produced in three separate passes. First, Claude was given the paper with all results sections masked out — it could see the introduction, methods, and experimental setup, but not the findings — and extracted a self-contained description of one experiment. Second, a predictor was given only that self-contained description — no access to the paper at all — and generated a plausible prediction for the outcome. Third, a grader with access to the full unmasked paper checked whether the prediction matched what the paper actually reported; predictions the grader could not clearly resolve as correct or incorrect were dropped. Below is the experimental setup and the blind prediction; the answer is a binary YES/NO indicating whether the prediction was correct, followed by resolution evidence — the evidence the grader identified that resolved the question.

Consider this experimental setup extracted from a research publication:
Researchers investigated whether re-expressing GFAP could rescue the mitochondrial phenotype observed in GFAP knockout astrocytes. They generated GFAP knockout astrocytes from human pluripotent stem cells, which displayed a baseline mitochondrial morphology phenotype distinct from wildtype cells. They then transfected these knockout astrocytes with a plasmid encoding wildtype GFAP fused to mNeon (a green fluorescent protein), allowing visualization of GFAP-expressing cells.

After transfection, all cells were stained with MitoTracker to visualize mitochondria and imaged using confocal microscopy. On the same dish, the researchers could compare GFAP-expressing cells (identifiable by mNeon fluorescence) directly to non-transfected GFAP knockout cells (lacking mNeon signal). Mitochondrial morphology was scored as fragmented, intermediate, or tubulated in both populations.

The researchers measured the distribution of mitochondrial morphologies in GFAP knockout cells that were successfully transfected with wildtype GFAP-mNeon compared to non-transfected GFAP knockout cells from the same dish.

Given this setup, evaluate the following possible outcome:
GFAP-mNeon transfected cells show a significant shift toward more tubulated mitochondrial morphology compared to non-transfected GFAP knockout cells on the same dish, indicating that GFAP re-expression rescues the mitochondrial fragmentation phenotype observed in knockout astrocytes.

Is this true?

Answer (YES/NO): NO